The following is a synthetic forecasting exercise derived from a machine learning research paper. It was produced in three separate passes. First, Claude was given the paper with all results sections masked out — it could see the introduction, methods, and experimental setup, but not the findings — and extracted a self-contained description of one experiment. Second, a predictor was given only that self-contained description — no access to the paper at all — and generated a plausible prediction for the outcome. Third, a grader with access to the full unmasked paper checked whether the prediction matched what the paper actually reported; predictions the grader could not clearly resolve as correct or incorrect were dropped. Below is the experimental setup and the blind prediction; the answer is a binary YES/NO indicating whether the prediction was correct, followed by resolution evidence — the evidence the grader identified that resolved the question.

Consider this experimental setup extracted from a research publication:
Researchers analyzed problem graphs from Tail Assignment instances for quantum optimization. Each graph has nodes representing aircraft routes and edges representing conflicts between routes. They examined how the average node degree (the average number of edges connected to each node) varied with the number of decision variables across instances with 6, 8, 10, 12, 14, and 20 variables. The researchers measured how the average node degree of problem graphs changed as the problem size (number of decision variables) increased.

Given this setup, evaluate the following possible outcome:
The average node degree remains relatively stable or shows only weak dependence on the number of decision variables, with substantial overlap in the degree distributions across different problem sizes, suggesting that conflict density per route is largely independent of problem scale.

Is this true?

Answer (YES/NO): NO